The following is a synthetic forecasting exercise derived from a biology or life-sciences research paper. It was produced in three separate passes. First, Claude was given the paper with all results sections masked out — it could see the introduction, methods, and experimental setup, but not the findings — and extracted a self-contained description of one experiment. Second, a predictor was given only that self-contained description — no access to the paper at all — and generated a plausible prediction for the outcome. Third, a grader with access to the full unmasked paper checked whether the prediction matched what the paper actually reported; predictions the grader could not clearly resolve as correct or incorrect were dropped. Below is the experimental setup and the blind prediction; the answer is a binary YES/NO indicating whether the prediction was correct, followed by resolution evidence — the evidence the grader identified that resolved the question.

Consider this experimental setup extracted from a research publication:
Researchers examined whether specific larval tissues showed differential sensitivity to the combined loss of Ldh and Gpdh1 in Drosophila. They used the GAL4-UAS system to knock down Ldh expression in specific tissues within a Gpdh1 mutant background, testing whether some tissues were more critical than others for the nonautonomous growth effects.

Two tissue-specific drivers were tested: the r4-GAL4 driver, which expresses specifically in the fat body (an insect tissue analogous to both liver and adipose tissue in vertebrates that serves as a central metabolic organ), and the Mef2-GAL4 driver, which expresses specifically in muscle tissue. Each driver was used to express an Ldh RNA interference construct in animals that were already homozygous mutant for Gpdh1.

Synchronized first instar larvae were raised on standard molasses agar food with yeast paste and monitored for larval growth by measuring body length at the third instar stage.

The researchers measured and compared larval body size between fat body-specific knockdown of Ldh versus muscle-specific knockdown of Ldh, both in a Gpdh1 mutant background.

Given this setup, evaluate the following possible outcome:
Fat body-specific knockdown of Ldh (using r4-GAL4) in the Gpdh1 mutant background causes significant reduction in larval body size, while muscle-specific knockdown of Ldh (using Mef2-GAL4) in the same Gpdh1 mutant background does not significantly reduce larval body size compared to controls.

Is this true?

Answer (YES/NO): NO